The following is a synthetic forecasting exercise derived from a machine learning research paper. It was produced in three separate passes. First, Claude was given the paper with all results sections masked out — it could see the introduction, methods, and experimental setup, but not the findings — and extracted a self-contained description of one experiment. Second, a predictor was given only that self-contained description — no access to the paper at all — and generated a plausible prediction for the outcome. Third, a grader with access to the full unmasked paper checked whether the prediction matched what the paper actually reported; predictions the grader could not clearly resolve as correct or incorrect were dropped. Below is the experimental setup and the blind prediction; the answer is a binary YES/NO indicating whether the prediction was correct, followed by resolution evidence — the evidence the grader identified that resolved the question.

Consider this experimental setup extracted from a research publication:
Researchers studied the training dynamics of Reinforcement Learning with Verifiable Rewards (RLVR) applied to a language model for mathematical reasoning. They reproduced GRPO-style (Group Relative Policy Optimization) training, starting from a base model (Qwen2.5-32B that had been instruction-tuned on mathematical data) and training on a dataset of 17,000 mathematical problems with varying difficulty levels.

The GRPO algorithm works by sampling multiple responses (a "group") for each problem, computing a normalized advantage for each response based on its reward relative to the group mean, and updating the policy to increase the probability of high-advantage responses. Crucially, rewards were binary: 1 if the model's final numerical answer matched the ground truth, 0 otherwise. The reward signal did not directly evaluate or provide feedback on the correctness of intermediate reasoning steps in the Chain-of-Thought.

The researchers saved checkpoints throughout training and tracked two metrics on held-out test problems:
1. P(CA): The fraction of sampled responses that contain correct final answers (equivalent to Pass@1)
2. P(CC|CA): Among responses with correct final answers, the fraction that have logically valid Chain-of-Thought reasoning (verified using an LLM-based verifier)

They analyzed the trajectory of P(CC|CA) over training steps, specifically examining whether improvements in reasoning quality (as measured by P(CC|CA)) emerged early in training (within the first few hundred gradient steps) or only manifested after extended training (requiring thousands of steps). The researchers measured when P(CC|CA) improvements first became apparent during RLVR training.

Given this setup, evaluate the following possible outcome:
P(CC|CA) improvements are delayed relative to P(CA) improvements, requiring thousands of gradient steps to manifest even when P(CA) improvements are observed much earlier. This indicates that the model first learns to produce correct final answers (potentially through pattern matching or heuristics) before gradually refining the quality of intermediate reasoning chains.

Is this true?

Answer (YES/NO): NO